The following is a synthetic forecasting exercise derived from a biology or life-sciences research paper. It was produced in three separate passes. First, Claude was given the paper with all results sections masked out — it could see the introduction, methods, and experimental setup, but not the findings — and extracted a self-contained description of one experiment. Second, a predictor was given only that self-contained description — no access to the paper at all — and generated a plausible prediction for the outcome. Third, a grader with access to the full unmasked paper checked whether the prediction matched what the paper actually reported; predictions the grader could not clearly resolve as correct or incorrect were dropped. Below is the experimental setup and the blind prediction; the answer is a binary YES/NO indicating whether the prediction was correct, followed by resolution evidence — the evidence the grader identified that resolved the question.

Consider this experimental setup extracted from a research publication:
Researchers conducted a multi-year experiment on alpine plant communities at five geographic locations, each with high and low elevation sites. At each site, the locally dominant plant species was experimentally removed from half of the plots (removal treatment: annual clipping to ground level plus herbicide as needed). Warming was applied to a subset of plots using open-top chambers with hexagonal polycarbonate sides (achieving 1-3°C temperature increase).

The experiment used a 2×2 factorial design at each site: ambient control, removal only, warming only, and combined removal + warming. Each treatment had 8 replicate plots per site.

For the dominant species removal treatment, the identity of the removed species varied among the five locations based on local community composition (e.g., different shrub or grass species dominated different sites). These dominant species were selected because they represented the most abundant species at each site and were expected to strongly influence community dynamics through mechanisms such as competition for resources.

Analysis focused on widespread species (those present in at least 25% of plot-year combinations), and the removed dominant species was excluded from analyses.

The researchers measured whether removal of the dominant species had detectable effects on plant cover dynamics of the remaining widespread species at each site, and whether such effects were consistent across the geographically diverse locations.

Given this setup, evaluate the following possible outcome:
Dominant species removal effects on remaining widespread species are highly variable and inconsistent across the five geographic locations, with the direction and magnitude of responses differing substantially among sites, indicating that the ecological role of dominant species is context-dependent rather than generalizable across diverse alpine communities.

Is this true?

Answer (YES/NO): YES